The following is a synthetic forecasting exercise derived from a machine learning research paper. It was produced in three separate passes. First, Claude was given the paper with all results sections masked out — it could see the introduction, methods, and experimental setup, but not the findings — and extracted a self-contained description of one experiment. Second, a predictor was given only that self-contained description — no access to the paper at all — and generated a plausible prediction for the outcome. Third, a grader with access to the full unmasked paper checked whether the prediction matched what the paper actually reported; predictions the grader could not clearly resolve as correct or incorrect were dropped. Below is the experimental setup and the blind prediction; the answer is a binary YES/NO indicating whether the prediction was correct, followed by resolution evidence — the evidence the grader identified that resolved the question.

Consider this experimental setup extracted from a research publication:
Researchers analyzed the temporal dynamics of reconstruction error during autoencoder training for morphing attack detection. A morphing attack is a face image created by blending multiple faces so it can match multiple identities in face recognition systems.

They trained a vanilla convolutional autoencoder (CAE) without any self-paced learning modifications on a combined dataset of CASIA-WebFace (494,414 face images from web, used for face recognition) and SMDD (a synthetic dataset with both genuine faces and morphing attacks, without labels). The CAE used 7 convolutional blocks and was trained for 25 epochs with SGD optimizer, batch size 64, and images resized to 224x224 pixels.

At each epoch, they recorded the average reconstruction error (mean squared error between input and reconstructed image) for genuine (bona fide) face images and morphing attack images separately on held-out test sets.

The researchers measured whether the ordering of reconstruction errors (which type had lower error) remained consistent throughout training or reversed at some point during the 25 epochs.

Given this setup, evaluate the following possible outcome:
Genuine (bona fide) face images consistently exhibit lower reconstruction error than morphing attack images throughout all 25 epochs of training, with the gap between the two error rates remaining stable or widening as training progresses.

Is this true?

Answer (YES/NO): NO